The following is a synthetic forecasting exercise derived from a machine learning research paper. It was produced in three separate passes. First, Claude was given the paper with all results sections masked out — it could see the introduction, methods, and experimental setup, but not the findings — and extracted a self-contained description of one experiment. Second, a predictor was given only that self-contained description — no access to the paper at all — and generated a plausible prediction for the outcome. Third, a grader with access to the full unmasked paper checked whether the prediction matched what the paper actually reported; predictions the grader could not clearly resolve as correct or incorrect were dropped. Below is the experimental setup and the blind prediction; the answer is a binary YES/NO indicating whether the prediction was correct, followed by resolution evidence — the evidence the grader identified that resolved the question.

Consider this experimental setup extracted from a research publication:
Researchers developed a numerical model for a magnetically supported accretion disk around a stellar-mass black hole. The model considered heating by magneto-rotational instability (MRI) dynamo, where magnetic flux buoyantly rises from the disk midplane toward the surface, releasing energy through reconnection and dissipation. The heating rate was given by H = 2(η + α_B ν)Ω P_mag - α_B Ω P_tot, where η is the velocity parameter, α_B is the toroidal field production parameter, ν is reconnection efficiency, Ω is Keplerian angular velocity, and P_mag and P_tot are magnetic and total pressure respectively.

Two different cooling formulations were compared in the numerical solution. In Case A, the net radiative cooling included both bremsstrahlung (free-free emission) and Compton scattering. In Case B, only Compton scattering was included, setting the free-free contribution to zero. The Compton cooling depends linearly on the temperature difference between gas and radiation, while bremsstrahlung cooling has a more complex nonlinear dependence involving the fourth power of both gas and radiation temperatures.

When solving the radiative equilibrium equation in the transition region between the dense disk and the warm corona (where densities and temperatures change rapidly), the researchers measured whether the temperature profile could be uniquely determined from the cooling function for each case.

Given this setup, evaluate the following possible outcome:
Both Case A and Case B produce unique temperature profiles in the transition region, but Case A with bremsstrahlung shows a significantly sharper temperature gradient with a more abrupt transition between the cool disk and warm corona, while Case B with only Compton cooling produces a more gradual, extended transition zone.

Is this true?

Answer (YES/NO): NO